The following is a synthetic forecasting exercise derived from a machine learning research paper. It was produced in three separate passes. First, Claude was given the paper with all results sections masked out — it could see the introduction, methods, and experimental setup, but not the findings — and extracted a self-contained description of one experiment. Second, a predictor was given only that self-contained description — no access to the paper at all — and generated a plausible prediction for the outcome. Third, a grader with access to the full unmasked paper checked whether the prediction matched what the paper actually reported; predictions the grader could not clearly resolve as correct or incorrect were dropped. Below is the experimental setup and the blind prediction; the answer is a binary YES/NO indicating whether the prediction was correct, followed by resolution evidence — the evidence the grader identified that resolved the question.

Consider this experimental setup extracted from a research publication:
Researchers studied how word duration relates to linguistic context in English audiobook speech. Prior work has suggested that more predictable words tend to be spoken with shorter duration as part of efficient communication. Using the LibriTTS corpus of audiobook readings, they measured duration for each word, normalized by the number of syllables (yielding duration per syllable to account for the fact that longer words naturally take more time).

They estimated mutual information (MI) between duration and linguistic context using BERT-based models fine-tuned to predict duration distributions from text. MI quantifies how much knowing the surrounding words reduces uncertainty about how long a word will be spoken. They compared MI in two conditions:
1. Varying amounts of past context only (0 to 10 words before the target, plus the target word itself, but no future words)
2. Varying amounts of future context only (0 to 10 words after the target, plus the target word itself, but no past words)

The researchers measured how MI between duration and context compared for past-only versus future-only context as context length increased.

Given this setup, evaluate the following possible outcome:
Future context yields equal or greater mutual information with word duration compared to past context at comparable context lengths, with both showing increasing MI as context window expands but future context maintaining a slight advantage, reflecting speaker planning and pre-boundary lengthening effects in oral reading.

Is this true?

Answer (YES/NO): NO